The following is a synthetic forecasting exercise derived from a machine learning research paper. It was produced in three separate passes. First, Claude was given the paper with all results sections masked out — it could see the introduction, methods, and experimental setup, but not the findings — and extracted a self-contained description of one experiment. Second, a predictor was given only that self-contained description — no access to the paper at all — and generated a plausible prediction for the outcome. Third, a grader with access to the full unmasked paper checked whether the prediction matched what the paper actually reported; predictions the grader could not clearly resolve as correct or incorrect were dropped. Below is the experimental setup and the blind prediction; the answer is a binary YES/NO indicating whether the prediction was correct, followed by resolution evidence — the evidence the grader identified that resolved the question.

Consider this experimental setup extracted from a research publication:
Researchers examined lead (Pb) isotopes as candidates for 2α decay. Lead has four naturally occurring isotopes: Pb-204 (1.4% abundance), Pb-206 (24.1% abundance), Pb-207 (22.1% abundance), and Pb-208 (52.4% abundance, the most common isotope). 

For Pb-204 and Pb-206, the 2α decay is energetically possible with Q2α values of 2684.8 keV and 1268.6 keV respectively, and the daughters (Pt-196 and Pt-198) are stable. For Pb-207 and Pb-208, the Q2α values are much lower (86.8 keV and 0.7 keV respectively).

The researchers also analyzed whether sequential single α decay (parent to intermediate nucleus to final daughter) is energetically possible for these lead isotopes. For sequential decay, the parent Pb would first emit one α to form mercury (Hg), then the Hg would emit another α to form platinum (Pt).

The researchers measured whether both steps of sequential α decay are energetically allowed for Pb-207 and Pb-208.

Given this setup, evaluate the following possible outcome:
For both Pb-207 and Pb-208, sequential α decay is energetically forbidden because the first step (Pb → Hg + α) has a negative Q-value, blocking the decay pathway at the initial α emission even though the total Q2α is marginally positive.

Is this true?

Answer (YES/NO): NO